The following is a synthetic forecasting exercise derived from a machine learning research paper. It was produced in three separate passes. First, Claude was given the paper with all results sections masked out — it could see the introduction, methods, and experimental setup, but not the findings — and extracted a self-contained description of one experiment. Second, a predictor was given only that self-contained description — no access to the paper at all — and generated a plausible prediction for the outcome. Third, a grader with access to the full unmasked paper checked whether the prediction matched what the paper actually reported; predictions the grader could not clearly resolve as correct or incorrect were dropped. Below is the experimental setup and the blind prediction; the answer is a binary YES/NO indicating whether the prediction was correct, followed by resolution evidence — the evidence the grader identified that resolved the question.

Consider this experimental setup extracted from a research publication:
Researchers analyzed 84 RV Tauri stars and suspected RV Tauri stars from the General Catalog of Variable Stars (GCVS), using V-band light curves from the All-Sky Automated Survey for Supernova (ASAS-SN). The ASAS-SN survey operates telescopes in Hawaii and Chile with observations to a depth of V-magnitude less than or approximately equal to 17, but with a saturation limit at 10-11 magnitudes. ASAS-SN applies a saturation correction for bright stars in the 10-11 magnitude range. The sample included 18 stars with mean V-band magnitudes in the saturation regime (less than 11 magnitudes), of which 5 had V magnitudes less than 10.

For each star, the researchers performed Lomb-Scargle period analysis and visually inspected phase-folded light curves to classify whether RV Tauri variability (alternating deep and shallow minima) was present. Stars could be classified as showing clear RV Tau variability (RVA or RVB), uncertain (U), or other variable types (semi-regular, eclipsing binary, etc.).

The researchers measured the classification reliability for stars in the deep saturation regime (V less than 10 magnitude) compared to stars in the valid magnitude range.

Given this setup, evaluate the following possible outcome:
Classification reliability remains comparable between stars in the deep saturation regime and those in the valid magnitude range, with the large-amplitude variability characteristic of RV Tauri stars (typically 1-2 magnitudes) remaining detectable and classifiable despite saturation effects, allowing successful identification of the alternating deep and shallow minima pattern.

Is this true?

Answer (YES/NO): NO